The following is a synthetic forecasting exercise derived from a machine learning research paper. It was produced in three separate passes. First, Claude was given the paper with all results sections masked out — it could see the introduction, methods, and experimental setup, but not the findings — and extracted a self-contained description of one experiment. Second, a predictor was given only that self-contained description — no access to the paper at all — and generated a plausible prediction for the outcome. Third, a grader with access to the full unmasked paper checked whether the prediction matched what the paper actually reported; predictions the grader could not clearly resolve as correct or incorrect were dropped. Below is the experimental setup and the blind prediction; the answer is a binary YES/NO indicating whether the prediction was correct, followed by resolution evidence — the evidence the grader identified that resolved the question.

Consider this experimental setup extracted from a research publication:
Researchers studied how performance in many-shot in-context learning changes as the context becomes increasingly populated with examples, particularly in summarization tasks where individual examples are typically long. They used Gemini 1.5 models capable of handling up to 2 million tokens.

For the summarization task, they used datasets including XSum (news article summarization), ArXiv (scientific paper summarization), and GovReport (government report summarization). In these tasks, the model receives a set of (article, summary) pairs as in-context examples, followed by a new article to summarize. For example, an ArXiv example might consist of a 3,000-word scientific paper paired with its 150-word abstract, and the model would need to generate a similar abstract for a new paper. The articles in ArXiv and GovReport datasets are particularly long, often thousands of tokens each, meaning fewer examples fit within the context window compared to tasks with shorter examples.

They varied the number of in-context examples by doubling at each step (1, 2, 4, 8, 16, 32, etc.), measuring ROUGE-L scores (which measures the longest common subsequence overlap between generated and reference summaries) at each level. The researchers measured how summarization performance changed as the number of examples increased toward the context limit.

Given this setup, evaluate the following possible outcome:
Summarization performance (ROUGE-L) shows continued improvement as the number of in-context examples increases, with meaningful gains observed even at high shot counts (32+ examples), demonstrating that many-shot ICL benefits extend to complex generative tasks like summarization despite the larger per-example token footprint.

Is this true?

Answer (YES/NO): NO